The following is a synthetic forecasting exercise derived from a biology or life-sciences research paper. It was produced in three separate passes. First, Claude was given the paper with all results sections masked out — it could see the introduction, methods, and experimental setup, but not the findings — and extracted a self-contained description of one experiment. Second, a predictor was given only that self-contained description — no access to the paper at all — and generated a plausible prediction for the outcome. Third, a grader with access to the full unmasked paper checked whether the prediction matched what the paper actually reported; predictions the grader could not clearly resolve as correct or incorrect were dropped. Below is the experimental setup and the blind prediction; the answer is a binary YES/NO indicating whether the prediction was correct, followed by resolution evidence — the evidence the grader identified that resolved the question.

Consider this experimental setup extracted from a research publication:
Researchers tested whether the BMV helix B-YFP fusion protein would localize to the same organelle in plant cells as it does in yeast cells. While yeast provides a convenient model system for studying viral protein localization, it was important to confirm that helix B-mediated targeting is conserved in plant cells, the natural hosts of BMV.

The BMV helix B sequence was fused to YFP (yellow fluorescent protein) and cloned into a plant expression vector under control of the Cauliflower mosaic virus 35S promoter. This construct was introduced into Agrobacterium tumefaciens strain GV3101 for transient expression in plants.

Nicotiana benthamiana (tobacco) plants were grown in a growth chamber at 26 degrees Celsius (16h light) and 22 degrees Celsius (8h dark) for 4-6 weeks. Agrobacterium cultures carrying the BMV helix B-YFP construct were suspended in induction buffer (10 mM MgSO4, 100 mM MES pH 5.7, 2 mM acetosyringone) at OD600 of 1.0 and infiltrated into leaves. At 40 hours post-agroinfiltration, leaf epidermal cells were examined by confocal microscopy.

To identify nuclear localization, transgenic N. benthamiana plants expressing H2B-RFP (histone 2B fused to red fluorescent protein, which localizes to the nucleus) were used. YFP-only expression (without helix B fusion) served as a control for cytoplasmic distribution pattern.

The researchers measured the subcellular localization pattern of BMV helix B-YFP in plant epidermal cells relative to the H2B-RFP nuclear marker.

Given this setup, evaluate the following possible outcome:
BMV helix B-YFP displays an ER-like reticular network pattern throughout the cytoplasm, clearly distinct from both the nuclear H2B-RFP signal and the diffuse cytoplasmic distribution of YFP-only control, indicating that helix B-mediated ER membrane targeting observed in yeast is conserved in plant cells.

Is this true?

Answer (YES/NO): YES